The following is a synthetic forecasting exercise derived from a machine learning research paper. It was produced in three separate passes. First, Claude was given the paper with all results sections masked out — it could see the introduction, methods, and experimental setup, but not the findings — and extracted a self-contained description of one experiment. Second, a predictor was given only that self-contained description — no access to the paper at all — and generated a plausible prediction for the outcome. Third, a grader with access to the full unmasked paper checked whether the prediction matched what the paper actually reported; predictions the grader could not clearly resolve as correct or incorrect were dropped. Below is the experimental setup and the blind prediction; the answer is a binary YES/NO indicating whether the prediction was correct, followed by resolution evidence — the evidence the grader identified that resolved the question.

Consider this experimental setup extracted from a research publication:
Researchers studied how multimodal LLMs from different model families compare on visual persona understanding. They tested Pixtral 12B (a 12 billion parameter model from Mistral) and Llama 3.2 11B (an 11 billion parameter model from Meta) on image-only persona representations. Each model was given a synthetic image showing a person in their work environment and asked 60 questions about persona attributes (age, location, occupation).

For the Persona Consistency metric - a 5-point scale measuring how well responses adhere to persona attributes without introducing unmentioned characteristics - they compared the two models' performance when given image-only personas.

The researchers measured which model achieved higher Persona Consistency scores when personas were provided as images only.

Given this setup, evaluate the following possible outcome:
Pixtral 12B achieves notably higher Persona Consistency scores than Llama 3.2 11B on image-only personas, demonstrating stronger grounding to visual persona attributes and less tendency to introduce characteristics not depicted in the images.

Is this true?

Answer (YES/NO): YES